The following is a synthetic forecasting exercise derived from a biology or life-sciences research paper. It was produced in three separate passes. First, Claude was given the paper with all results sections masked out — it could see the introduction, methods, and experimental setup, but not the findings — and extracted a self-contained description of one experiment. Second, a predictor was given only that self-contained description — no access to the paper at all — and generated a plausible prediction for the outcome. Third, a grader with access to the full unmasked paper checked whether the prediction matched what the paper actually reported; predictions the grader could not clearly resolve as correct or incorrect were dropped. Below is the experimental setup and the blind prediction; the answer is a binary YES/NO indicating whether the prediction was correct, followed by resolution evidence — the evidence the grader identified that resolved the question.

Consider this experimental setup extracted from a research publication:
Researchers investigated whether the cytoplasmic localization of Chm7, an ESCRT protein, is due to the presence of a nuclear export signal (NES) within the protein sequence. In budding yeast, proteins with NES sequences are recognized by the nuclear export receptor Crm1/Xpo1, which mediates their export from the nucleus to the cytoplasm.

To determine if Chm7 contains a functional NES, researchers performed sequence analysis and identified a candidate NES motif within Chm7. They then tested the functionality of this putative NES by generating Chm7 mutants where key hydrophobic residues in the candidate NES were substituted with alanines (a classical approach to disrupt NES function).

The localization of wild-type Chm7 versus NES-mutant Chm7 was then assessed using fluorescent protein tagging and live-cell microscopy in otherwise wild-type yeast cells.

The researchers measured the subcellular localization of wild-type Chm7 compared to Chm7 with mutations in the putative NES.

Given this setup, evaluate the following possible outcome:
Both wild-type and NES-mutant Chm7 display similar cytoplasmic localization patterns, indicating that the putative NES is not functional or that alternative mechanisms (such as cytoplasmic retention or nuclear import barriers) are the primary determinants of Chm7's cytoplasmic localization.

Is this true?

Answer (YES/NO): NO